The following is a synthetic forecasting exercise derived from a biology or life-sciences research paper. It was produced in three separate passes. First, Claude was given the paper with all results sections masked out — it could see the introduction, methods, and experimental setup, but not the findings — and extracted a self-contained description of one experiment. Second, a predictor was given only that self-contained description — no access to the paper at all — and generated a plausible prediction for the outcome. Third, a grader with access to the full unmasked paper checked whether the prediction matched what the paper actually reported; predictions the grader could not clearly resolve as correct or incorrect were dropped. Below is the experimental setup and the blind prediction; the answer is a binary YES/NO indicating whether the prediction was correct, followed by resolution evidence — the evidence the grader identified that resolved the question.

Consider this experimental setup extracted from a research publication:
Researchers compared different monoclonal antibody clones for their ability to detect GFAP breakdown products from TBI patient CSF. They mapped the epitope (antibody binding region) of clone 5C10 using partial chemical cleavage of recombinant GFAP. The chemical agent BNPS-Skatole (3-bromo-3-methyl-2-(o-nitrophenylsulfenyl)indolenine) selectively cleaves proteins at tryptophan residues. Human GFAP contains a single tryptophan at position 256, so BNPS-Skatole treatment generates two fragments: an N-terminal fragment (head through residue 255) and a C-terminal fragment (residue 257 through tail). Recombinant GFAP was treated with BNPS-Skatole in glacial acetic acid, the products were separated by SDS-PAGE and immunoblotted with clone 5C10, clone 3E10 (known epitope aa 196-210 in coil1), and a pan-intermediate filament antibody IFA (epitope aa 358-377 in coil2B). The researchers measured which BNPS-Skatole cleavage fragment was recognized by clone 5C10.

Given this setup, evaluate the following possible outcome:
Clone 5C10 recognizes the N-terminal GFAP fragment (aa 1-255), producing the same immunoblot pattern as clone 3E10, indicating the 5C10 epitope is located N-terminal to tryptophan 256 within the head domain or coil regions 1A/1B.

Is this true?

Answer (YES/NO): NO